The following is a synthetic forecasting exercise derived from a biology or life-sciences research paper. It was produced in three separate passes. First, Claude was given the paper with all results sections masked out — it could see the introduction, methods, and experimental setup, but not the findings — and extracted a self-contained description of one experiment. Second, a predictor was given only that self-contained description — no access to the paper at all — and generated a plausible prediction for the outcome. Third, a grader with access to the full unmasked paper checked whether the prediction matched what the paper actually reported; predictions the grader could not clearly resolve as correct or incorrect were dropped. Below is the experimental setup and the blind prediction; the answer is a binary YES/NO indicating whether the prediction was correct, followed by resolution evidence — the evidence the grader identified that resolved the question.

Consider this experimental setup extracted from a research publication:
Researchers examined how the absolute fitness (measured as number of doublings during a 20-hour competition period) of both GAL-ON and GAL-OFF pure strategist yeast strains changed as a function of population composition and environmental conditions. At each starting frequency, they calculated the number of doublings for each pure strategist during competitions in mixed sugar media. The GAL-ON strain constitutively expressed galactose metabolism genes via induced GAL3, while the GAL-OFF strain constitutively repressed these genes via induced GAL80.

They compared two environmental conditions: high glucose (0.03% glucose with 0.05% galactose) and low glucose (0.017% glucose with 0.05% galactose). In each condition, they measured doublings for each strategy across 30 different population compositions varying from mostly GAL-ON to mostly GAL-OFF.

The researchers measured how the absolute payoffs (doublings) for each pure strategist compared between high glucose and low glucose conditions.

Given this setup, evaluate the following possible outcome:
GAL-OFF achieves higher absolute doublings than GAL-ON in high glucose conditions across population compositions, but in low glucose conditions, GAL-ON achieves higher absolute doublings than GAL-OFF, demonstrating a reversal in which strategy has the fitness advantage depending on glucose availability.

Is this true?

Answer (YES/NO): NO